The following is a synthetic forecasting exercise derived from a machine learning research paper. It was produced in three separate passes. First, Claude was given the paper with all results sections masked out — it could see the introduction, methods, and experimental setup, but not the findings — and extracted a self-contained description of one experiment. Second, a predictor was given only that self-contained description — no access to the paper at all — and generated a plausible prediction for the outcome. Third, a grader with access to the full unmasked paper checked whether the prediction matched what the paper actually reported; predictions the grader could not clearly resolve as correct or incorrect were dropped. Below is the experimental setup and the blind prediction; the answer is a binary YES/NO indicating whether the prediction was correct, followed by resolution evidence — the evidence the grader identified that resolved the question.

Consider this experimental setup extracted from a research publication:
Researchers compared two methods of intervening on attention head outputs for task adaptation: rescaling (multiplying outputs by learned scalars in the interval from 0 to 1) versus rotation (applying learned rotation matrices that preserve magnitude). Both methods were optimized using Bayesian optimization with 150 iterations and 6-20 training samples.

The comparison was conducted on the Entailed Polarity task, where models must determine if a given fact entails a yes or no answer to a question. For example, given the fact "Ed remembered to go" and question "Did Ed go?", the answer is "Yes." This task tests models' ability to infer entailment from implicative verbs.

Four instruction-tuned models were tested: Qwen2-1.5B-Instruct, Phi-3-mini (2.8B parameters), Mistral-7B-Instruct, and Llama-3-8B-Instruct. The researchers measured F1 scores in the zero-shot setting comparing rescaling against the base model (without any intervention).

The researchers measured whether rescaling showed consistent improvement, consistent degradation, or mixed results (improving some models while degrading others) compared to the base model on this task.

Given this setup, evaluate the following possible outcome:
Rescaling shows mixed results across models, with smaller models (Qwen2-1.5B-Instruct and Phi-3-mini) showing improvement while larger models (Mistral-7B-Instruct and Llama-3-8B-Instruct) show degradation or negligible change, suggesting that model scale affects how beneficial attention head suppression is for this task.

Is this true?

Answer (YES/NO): NO